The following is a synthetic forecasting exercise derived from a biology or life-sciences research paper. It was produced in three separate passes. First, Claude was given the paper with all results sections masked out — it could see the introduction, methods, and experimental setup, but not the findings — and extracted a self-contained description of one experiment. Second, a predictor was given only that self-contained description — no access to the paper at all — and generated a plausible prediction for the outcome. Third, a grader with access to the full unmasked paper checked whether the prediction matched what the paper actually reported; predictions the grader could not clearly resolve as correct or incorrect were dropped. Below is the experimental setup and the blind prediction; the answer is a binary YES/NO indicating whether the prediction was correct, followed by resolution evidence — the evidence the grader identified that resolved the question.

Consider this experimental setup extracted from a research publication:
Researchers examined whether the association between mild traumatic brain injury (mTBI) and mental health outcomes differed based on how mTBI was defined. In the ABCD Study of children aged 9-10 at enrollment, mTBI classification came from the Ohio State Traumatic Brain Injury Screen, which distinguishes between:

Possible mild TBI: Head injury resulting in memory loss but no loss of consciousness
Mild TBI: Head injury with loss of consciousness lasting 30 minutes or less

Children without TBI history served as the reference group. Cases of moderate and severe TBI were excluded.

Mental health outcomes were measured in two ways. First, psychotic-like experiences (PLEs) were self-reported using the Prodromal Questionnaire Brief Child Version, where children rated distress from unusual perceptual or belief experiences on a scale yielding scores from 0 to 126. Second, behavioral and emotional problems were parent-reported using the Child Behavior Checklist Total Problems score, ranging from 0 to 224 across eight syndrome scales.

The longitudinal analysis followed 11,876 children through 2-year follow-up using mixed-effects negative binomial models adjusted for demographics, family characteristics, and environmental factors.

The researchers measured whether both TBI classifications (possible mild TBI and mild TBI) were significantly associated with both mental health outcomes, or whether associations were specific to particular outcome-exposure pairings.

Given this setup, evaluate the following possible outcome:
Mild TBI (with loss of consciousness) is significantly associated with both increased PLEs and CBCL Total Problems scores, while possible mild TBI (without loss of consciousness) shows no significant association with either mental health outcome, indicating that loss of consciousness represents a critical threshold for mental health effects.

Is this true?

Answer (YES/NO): NO